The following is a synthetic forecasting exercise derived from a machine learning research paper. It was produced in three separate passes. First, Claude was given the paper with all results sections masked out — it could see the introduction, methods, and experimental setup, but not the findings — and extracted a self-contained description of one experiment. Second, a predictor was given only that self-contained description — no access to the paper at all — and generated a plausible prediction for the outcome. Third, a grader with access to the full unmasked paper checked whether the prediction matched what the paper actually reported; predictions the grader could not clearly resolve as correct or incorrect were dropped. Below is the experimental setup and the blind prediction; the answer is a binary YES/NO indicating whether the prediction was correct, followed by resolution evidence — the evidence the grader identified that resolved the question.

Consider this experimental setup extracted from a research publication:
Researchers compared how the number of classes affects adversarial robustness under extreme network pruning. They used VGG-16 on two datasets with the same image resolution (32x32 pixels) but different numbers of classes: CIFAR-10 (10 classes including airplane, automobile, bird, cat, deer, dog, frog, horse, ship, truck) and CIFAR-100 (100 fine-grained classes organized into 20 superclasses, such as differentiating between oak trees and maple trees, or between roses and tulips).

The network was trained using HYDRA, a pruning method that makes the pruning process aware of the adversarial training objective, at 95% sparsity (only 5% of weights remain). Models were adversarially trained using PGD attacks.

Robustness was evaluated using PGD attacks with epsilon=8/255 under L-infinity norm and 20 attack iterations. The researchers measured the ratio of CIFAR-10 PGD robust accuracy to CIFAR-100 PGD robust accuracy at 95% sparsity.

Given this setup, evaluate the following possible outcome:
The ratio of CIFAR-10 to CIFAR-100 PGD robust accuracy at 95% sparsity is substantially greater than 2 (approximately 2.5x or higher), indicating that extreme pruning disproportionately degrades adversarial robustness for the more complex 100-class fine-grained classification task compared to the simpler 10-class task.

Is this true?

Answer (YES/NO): NO